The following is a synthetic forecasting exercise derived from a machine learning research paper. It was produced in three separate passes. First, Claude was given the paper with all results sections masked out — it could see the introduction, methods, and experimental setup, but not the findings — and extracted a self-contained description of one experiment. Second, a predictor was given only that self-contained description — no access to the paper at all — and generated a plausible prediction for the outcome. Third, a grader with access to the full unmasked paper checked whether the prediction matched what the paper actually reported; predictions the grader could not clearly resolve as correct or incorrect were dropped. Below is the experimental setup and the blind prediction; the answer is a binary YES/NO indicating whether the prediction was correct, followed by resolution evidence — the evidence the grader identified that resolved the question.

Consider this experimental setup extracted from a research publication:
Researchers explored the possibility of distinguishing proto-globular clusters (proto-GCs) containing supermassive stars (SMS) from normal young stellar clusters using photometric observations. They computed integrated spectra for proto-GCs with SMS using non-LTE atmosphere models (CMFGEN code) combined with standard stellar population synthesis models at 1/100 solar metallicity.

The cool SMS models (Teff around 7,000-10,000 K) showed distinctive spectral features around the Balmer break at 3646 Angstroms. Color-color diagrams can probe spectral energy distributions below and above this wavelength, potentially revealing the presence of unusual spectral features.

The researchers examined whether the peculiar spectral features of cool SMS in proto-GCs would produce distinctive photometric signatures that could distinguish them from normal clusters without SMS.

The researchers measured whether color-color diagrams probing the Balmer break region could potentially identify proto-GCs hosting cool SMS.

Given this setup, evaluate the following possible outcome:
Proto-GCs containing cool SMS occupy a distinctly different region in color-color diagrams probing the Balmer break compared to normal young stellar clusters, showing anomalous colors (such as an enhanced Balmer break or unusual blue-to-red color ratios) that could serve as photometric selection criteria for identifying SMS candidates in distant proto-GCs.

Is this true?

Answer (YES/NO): YES